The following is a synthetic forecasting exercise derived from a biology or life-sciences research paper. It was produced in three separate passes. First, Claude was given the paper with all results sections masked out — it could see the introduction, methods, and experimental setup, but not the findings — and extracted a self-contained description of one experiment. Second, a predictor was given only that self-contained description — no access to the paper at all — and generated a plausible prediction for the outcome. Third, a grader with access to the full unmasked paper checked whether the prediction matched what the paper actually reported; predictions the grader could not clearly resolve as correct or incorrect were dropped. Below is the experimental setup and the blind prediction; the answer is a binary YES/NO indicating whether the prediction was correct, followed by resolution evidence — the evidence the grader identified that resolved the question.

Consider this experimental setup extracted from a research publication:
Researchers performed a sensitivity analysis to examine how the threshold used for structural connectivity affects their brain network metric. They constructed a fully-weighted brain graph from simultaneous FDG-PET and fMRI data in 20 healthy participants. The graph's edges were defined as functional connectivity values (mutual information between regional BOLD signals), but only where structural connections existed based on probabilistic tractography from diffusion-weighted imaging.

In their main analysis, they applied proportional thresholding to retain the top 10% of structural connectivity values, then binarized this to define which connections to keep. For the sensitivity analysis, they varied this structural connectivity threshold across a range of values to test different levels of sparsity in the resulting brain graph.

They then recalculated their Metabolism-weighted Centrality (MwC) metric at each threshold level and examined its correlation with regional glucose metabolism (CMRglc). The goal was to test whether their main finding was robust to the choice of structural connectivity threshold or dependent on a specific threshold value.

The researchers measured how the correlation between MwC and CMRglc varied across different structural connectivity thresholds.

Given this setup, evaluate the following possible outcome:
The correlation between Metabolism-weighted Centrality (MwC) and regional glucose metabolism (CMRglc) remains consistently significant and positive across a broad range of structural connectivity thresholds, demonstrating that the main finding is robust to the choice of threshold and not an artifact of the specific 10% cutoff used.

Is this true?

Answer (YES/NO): YES